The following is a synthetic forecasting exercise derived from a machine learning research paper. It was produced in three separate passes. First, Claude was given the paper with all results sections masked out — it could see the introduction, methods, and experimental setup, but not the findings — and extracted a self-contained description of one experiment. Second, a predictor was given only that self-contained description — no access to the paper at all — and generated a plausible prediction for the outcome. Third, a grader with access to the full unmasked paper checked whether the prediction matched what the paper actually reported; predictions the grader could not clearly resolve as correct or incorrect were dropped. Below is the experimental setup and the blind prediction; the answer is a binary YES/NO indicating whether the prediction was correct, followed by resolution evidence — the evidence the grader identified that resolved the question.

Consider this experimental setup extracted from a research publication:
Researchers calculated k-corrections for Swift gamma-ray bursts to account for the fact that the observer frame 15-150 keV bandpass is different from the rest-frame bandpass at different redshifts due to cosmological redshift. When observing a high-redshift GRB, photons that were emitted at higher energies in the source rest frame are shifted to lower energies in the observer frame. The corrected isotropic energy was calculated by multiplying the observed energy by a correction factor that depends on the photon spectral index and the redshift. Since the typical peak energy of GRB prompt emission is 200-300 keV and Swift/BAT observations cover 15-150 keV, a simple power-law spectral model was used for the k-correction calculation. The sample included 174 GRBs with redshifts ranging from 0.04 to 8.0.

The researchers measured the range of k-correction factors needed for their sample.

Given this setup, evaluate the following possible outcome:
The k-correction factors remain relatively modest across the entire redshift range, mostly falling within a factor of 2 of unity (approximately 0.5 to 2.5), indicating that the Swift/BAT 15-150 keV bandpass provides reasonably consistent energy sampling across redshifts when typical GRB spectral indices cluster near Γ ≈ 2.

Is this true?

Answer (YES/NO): NO